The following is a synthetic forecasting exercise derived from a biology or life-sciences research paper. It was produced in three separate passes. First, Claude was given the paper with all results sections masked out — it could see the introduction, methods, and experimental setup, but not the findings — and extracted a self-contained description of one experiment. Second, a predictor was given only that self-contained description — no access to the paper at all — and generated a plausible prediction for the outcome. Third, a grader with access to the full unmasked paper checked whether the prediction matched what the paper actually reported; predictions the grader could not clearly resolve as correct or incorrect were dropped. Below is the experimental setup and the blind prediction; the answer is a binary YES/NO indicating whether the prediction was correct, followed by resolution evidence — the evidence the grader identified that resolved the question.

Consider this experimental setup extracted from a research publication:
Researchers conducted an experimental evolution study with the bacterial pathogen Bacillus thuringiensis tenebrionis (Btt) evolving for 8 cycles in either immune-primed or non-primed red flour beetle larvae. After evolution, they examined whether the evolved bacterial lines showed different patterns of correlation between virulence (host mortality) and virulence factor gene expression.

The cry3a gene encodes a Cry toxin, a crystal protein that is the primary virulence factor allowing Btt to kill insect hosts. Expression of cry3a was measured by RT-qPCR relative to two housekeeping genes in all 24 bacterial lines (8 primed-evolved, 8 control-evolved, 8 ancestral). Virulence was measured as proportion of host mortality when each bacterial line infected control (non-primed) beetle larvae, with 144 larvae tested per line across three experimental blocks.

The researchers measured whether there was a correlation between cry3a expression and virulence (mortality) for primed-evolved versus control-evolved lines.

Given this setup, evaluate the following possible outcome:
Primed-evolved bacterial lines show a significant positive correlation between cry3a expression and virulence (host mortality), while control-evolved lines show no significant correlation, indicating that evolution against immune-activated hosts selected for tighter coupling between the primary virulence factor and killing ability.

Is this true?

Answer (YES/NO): NO